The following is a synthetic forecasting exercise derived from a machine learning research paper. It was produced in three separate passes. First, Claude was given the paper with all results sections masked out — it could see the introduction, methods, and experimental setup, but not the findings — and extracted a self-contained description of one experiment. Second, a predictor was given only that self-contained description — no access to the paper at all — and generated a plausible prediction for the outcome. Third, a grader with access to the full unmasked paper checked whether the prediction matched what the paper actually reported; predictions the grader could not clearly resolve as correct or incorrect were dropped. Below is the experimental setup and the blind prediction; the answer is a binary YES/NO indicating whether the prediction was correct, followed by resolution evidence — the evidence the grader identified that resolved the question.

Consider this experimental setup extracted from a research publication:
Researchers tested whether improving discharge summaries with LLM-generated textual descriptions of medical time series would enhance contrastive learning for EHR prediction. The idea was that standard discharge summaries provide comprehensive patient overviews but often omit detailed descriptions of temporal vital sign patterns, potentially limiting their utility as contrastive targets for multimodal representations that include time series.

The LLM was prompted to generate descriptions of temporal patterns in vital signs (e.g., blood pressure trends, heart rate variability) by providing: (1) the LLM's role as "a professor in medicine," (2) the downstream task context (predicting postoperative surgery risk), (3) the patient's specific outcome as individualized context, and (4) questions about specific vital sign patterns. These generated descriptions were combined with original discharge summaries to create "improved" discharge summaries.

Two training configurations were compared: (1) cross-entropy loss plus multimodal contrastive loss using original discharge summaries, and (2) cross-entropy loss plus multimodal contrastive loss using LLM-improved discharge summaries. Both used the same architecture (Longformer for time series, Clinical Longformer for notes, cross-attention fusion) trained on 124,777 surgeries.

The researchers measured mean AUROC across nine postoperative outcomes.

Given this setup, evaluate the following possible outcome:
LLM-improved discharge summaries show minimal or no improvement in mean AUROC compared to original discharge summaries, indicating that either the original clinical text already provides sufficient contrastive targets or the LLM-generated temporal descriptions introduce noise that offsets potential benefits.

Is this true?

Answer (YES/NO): NO